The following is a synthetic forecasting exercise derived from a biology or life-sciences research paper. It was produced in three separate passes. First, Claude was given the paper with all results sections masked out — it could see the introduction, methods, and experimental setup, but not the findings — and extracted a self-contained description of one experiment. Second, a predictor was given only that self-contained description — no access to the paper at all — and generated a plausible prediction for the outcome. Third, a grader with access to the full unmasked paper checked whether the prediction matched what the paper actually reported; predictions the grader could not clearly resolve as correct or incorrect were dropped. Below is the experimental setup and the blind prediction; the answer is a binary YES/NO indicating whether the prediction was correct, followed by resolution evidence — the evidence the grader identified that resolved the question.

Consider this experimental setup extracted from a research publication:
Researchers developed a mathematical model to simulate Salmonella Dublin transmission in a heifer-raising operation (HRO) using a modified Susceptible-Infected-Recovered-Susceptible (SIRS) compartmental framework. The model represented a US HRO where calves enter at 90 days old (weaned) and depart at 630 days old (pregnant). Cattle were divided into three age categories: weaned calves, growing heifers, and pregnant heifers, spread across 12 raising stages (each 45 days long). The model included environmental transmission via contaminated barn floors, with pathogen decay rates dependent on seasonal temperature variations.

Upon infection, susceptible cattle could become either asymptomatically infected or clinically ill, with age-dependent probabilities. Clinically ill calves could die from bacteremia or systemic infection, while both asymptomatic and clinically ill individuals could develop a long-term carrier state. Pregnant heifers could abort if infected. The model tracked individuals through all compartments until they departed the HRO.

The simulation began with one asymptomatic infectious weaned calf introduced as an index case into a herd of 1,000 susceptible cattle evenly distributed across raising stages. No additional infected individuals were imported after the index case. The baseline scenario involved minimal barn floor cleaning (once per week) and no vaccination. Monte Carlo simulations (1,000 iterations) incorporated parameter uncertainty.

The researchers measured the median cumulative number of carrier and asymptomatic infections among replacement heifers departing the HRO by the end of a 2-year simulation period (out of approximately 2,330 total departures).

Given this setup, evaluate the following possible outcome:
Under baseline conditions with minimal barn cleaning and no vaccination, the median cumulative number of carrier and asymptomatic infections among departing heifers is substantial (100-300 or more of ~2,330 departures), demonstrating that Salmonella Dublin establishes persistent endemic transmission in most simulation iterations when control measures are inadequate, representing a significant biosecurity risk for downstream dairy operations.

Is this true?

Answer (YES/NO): YES